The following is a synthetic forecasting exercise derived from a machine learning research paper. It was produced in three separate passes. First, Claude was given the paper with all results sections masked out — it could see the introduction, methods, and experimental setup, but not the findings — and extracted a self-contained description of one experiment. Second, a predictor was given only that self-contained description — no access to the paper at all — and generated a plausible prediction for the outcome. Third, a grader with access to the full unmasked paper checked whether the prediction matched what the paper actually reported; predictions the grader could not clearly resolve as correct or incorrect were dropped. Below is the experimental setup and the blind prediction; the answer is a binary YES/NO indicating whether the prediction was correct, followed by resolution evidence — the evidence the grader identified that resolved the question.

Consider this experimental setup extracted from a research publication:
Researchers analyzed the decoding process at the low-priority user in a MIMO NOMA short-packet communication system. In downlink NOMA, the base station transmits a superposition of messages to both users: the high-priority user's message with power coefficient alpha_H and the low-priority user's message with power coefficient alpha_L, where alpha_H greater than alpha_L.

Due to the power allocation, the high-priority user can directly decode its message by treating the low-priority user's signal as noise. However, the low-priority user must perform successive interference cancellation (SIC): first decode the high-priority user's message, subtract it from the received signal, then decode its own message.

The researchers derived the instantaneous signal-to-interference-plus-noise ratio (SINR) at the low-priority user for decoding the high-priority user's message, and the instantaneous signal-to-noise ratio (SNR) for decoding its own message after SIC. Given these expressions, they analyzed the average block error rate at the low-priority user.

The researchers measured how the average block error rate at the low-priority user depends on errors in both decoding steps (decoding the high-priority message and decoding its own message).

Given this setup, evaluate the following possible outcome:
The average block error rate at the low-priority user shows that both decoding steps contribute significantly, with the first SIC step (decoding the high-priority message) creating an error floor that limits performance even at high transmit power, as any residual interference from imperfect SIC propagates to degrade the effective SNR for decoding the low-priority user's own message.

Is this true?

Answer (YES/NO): NO